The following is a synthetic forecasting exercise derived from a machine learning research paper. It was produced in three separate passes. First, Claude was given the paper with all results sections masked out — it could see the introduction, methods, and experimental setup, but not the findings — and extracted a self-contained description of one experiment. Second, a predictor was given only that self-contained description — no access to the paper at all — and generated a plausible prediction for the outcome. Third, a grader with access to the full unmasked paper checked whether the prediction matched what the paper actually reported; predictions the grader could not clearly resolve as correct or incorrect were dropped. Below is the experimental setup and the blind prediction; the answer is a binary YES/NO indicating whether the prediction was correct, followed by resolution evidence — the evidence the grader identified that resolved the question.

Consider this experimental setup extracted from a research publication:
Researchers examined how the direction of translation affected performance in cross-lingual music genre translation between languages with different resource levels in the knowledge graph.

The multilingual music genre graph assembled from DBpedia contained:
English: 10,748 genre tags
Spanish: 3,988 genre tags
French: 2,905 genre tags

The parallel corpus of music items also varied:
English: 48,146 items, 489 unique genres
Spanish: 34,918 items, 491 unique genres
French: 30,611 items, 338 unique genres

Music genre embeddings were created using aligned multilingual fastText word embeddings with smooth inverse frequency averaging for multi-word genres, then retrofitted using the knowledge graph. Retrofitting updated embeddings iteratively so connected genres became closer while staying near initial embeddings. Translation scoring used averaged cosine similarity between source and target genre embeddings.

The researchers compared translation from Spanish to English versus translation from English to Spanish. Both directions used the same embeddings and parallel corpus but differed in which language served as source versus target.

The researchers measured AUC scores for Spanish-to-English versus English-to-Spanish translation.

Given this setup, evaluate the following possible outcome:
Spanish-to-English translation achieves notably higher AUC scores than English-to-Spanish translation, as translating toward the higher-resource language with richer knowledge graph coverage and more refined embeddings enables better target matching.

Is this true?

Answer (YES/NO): NO